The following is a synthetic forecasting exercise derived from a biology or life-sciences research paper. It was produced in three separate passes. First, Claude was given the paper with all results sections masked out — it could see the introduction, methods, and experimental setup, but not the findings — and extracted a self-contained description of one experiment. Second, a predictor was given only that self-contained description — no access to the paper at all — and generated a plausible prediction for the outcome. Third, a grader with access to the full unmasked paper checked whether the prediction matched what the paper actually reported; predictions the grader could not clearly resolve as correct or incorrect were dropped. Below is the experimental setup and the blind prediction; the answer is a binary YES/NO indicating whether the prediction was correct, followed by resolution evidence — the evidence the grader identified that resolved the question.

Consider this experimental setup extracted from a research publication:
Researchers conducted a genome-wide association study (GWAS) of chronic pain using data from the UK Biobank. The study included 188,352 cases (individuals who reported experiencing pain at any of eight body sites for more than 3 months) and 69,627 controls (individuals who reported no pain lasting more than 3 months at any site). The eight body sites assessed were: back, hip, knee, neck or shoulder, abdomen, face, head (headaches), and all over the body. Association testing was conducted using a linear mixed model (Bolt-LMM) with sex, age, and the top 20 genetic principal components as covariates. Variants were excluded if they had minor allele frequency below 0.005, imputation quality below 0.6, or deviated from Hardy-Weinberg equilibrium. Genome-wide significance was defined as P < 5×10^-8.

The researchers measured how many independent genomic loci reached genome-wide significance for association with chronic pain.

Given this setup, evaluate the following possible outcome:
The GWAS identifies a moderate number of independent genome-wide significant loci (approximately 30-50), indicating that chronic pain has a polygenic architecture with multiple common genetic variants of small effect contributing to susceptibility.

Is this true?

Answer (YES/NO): NO